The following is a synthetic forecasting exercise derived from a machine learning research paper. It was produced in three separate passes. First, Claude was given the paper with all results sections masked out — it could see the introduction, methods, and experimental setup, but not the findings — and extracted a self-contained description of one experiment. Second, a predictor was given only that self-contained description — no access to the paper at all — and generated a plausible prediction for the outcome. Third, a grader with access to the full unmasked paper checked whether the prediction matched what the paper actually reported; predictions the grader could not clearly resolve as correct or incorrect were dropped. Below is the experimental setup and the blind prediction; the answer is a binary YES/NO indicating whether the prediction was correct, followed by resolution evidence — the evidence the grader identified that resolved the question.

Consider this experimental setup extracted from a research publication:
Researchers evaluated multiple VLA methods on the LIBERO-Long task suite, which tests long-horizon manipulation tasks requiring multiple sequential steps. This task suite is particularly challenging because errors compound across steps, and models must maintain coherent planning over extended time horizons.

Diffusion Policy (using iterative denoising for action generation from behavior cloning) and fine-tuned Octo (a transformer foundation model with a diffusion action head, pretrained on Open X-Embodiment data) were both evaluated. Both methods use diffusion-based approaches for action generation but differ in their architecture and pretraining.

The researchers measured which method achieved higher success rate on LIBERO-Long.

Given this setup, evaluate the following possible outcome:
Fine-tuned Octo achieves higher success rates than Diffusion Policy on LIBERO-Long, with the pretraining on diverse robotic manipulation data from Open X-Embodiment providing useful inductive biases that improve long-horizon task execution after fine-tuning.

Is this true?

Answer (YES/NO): YES